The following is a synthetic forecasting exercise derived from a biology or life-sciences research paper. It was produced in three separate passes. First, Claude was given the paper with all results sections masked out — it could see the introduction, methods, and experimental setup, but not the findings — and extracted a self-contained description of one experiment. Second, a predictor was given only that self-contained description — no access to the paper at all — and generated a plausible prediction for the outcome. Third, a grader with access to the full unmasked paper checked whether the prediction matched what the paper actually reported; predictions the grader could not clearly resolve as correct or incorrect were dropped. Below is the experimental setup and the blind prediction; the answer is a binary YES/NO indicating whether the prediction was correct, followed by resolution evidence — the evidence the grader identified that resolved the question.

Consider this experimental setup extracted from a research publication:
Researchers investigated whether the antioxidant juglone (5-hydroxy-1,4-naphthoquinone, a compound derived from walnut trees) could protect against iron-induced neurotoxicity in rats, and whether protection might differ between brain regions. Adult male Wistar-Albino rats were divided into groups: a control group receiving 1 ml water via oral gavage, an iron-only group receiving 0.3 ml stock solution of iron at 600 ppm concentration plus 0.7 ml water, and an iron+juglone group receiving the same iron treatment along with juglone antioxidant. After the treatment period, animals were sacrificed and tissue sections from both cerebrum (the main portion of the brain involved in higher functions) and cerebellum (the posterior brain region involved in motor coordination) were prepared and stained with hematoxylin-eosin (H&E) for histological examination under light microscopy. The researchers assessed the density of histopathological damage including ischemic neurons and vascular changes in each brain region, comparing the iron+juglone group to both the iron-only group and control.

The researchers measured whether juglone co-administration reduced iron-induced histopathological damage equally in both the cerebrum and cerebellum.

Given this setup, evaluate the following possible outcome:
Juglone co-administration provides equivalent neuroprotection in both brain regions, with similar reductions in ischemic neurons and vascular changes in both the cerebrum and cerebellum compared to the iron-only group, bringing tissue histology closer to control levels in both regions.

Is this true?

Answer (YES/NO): YES